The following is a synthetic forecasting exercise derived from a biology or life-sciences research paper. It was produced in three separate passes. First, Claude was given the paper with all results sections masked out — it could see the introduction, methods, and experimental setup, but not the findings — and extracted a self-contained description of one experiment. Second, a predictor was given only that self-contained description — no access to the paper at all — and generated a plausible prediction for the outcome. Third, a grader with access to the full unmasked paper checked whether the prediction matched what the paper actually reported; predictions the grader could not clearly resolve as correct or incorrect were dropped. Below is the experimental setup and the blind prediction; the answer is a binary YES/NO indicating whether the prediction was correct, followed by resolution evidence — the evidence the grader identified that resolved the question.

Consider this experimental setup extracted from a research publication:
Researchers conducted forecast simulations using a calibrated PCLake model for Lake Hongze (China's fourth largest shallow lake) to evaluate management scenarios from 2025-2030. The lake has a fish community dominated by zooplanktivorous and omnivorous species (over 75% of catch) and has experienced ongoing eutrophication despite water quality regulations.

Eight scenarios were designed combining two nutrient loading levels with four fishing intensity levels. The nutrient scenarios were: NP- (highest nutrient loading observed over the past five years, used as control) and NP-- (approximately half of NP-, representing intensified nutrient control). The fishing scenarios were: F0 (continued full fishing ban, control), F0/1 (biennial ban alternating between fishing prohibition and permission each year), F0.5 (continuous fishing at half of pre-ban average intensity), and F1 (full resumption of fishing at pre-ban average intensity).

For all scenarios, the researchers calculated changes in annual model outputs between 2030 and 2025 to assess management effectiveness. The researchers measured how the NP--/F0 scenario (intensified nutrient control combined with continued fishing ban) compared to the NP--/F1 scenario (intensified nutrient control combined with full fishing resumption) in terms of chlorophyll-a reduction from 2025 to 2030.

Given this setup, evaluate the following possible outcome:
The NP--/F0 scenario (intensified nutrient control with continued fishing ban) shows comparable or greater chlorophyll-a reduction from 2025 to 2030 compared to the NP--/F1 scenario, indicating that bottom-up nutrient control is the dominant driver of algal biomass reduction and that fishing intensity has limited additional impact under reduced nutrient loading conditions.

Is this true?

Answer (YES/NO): NO